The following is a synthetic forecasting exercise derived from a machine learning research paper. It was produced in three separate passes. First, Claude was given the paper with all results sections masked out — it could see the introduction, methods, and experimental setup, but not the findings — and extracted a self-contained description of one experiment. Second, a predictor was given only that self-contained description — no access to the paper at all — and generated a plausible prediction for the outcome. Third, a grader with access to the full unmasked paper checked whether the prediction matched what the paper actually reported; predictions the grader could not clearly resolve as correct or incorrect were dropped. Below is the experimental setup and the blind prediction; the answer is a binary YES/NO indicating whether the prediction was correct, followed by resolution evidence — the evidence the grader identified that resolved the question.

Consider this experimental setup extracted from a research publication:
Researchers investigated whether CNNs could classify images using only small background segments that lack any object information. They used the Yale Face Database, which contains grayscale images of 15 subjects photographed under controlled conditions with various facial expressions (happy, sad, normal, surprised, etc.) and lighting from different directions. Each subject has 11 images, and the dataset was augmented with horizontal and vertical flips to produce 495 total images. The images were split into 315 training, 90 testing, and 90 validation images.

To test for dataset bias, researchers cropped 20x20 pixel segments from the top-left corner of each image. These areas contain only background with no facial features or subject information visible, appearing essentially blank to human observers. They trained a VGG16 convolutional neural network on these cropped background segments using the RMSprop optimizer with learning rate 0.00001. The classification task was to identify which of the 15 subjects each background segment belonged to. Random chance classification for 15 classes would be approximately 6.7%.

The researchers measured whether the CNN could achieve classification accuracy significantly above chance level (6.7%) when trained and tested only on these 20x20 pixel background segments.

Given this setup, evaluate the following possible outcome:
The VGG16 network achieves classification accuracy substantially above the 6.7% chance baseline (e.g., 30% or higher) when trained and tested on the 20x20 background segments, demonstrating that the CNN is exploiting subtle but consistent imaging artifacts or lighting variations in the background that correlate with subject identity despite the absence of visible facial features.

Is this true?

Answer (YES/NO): NO